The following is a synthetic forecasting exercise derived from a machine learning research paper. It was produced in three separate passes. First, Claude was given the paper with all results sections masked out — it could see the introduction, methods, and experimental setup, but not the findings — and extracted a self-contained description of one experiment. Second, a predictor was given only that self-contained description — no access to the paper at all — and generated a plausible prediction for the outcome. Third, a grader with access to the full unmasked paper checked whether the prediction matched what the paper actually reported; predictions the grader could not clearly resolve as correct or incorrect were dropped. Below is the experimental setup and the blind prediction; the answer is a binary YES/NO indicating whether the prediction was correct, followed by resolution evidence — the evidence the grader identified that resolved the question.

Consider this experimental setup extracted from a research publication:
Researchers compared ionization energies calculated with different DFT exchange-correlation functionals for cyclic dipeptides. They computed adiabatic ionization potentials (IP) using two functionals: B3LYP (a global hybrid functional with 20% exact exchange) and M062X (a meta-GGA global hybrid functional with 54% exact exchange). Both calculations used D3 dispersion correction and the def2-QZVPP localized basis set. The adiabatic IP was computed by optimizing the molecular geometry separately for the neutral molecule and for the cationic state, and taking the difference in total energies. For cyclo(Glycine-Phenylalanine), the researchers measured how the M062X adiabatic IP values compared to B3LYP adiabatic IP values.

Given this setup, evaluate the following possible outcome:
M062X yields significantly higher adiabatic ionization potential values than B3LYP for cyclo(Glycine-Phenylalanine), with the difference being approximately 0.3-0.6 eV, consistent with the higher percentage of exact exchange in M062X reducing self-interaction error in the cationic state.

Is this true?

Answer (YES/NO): YES